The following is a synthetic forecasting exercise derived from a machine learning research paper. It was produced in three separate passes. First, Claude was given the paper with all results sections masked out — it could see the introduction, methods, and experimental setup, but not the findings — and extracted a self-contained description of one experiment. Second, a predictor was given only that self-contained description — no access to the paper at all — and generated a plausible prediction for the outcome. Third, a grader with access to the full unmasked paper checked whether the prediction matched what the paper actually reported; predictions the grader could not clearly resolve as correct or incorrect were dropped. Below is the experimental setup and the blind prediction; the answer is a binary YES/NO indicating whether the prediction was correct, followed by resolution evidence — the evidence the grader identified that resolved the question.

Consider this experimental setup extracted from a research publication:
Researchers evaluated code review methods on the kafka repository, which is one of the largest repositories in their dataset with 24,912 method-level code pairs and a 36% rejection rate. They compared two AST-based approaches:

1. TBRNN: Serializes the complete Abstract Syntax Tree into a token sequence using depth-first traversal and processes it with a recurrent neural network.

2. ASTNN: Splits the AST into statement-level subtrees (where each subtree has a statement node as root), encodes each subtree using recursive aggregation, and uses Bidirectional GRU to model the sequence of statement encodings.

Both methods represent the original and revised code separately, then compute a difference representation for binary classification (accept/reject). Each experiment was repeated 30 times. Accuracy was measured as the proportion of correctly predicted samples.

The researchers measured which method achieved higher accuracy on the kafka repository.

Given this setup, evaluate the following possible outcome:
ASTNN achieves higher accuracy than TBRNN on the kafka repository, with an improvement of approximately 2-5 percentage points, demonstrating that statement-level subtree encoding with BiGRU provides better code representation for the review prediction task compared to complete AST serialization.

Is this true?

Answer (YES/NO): YES